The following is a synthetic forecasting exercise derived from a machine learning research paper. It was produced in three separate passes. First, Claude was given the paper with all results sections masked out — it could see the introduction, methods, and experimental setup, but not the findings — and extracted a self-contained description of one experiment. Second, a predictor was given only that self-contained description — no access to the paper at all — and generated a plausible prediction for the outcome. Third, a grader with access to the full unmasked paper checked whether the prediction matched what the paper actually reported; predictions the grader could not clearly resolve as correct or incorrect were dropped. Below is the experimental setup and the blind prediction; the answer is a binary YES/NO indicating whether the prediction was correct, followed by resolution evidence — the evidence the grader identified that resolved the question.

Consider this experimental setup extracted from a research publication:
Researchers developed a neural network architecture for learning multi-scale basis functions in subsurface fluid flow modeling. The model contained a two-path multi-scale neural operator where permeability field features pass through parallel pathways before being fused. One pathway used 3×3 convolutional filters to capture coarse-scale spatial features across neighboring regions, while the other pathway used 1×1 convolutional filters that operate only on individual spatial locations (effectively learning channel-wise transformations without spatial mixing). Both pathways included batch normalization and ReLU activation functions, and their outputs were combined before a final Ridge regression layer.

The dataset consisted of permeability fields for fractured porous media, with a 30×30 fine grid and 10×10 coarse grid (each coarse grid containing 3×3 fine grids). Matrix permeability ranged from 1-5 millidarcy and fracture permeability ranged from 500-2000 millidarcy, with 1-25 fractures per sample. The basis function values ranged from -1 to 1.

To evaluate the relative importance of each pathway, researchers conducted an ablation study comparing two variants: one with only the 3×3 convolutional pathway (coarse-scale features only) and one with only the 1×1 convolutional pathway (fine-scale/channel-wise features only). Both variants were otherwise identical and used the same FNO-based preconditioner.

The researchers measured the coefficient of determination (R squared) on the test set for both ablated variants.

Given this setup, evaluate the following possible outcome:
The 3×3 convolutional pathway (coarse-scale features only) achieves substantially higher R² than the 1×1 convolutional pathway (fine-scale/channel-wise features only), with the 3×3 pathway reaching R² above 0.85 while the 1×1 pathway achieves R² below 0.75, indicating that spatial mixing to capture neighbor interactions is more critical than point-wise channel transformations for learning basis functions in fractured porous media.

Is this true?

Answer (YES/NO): NO